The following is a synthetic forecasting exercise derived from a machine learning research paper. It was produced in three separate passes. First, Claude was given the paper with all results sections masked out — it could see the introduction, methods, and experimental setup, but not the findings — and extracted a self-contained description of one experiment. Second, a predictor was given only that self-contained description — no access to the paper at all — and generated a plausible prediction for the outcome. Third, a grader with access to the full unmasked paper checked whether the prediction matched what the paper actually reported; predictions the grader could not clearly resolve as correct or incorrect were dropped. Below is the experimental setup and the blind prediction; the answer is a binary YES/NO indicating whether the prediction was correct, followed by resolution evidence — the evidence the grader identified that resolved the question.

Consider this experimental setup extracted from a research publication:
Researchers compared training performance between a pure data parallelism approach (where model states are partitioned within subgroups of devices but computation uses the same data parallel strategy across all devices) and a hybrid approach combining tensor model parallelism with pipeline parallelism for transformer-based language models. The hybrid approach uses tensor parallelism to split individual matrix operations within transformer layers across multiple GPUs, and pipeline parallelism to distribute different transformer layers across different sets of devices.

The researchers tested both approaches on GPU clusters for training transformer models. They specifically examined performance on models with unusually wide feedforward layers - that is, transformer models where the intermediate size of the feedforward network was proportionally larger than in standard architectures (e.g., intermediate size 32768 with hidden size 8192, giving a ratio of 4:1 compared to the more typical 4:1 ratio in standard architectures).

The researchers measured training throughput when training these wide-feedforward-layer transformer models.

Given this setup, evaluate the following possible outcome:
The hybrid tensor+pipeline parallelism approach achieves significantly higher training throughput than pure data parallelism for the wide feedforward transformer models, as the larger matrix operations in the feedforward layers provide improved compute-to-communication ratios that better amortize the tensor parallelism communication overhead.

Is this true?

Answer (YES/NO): NO